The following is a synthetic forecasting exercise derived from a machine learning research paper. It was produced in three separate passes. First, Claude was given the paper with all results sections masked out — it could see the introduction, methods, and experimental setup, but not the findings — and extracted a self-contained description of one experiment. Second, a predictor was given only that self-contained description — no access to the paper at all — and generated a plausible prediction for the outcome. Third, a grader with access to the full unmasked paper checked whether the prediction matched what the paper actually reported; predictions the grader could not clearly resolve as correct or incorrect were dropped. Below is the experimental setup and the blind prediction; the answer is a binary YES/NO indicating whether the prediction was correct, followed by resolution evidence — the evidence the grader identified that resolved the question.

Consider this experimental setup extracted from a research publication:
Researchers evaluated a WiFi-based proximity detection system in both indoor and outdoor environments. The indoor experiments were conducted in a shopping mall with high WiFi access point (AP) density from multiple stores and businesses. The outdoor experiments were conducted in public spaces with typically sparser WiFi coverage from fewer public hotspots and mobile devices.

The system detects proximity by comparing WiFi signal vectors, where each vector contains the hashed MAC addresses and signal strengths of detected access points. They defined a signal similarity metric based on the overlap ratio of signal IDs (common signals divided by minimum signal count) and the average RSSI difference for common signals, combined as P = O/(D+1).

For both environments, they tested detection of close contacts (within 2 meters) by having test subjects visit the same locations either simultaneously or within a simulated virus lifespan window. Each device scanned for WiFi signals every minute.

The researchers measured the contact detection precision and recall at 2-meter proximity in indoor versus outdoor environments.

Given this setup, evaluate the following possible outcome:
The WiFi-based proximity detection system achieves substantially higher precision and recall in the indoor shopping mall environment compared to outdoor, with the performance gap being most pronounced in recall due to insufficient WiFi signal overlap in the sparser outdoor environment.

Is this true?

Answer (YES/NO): NO